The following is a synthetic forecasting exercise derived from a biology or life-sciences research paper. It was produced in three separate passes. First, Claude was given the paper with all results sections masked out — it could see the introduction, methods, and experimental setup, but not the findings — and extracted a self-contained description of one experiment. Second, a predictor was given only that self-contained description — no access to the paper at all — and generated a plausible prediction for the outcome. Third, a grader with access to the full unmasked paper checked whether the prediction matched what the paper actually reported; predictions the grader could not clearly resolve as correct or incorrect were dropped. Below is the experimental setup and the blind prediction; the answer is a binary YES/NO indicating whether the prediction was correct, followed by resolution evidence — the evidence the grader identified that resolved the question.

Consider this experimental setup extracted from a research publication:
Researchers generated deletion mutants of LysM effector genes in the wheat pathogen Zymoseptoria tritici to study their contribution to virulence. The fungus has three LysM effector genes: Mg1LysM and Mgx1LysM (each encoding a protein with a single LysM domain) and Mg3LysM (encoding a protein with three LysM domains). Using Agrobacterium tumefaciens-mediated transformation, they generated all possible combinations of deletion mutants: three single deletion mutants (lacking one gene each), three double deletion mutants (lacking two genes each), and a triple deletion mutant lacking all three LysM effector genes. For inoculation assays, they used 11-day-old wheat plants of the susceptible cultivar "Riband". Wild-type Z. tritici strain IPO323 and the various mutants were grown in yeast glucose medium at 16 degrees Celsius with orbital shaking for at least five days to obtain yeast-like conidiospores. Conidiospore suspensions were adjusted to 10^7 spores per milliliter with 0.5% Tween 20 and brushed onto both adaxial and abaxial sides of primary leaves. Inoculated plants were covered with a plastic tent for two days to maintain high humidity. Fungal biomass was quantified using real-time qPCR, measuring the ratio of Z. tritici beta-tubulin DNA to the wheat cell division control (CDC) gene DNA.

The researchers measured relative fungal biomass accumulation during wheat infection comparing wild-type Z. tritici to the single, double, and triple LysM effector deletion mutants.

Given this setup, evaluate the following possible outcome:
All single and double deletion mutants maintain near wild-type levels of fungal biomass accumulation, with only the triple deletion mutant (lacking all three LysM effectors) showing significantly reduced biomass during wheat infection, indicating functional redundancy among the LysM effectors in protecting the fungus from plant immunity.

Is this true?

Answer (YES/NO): NO